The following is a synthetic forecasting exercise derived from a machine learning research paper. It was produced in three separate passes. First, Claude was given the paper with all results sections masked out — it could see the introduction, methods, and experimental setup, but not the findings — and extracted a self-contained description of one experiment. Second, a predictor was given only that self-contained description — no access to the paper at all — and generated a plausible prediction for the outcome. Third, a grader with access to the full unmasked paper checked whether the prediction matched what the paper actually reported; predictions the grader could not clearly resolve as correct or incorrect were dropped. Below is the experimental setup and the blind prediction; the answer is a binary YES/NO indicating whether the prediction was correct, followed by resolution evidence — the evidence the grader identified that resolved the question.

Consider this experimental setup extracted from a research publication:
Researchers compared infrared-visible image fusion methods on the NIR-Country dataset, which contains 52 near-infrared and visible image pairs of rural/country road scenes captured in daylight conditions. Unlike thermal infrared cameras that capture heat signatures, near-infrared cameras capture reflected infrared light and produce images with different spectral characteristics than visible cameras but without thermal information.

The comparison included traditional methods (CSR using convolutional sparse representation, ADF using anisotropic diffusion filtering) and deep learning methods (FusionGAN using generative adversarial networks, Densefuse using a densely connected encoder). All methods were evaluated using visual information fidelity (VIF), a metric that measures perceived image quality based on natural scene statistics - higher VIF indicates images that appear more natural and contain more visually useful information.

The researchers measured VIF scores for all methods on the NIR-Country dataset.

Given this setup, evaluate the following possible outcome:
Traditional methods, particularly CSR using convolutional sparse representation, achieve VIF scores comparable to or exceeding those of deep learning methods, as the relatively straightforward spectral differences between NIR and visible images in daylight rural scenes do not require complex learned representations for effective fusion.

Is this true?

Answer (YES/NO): NO